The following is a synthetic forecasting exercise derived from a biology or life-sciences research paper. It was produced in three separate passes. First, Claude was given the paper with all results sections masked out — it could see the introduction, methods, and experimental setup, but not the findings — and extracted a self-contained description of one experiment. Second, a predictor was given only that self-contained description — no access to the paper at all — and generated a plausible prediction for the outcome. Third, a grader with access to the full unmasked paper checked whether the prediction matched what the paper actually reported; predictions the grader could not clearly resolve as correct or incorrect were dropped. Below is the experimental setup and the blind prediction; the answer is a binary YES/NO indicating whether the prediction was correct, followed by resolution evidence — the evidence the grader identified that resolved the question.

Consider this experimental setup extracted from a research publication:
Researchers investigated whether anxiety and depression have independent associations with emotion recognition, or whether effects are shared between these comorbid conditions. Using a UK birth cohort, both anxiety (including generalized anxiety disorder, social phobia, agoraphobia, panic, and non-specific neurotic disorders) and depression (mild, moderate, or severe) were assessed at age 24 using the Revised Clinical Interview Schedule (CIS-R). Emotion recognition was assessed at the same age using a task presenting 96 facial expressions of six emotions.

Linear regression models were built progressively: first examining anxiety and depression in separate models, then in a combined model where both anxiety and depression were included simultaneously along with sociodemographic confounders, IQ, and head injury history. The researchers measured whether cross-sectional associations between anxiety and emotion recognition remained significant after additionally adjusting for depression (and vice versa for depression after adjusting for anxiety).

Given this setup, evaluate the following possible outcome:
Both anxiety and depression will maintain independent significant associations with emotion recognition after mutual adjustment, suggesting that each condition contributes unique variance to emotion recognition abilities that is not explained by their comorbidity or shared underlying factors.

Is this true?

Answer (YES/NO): NO